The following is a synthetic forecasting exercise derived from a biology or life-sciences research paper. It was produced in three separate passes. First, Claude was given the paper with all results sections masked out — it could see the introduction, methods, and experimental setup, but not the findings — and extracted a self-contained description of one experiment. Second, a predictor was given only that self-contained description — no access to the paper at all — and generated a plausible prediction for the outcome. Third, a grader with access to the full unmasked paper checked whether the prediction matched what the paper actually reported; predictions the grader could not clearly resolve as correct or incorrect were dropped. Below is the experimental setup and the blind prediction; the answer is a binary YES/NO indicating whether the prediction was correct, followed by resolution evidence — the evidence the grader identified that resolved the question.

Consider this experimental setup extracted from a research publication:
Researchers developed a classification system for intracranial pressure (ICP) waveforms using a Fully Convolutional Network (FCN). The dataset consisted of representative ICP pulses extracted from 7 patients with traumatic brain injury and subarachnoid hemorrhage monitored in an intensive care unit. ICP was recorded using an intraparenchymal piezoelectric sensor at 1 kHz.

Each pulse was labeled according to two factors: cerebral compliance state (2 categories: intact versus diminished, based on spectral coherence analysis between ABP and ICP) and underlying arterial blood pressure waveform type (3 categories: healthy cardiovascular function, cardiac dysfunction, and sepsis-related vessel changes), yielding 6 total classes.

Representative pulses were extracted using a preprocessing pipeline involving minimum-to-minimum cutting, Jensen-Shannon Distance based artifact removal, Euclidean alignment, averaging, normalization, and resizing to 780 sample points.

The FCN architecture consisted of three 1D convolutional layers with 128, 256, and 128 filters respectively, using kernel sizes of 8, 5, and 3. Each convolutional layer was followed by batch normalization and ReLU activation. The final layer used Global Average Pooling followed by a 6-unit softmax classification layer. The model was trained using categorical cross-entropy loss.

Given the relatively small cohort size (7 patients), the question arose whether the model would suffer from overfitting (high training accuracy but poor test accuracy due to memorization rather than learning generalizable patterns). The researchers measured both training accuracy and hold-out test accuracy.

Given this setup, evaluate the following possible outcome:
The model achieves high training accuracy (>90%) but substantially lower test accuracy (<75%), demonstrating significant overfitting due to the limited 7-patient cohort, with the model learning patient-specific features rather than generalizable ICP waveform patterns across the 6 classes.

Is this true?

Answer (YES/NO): NO